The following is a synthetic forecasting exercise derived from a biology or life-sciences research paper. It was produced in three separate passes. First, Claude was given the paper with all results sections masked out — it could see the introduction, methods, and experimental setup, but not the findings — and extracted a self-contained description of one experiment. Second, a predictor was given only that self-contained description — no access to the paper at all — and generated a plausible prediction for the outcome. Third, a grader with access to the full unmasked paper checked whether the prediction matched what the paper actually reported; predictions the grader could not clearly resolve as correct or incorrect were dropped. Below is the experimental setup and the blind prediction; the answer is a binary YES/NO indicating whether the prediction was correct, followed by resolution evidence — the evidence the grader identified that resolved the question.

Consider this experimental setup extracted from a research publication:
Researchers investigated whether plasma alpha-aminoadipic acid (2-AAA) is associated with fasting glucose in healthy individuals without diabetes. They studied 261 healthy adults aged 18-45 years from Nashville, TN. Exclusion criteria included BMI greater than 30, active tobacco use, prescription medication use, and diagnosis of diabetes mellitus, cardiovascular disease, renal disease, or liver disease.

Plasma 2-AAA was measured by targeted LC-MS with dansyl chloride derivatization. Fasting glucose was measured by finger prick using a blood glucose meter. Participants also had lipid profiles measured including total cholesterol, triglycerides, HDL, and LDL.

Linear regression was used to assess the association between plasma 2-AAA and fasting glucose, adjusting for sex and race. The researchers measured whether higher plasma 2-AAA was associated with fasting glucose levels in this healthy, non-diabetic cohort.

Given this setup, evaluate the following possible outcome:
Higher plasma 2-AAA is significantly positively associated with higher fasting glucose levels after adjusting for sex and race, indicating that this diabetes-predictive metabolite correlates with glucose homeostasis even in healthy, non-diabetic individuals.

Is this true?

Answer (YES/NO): NO